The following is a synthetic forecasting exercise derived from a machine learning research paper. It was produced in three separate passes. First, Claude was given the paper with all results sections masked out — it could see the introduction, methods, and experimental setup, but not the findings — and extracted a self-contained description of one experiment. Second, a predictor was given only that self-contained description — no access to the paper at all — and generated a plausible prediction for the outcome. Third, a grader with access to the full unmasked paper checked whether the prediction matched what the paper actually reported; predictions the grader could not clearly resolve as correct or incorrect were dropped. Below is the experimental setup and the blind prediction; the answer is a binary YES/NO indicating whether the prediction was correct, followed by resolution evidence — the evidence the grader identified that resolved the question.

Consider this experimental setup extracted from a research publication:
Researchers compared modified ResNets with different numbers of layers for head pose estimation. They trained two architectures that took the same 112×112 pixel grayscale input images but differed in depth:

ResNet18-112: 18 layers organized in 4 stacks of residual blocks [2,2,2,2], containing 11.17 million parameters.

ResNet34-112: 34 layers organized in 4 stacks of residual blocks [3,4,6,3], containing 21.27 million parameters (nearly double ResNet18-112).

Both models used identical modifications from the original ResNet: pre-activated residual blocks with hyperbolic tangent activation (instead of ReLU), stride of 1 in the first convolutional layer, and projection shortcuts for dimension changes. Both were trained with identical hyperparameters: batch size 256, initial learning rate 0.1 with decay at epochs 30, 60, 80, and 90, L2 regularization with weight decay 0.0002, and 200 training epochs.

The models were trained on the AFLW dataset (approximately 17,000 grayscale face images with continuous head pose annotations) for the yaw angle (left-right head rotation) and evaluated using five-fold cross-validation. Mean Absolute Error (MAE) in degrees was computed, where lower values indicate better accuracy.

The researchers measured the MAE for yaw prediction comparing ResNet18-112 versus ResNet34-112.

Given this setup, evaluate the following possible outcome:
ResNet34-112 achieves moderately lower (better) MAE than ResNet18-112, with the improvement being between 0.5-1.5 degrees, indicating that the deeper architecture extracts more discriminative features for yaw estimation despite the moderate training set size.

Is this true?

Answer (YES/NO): NO